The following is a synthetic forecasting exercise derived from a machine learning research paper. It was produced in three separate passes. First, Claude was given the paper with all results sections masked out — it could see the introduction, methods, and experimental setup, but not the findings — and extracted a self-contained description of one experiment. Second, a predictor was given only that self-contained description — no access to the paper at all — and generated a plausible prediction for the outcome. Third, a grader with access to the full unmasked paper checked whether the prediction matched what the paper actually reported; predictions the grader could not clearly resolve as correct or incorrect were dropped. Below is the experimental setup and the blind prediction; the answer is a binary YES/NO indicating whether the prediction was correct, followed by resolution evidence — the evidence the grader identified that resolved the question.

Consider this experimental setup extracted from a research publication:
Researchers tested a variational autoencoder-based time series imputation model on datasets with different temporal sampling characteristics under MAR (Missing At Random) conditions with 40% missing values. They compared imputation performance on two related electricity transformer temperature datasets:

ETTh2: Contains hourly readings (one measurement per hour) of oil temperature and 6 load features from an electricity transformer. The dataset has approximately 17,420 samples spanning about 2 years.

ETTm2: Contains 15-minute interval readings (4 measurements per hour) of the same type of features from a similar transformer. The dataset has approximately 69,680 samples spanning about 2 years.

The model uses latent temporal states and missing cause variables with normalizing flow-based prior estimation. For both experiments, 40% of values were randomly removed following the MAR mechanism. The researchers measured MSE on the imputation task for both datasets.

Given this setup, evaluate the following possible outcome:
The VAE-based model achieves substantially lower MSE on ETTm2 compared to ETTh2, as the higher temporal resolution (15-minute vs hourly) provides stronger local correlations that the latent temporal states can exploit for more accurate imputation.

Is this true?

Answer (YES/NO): YES